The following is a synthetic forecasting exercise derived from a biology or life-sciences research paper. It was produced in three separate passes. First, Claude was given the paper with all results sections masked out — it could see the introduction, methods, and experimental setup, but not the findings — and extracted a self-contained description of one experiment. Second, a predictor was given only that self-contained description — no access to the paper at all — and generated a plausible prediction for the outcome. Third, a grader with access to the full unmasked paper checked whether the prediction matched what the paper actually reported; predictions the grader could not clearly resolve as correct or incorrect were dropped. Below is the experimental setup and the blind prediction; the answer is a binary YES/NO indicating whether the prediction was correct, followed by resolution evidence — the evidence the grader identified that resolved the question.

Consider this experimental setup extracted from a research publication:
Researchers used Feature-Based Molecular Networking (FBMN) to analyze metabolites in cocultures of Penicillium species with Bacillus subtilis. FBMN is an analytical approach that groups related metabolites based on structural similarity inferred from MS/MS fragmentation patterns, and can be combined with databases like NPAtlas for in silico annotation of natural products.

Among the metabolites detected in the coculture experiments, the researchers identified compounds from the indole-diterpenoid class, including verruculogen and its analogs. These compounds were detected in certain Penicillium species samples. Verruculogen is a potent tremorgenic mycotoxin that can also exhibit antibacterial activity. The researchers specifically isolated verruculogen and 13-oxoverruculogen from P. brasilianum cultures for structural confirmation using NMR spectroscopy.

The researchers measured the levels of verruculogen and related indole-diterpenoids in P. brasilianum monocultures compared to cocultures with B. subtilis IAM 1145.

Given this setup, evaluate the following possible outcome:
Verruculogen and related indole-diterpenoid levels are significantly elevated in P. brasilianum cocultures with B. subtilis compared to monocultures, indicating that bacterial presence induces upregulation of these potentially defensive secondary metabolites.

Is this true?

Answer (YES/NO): NO